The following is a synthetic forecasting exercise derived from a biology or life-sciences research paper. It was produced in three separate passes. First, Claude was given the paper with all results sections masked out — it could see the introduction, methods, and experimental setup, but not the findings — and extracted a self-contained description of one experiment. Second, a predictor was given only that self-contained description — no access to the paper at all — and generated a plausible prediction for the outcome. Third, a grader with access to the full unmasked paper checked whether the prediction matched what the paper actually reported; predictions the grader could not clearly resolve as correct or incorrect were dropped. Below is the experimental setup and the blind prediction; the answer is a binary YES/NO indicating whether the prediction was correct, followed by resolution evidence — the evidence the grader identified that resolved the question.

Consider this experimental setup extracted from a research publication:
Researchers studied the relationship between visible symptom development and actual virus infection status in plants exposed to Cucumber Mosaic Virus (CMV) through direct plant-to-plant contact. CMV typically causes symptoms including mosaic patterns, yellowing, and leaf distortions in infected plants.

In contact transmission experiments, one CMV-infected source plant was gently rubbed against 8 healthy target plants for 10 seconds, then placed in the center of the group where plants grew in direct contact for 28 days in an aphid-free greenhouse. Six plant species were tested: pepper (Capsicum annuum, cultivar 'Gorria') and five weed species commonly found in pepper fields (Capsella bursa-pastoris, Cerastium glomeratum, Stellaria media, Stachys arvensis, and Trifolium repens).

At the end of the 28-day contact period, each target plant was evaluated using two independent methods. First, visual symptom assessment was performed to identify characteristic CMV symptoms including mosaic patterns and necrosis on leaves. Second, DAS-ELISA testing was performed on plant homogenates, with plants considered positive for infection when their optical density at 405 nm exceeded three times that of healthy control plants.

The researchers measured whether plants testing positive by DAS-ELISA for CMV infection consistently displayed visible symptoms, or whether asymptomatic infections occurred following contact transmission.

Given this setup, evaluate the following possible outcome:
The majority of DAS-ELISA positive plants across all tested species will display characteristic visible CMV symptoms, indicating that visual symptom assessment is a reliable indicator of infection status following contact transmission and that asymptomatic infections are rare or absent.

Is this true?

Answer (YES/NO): NO